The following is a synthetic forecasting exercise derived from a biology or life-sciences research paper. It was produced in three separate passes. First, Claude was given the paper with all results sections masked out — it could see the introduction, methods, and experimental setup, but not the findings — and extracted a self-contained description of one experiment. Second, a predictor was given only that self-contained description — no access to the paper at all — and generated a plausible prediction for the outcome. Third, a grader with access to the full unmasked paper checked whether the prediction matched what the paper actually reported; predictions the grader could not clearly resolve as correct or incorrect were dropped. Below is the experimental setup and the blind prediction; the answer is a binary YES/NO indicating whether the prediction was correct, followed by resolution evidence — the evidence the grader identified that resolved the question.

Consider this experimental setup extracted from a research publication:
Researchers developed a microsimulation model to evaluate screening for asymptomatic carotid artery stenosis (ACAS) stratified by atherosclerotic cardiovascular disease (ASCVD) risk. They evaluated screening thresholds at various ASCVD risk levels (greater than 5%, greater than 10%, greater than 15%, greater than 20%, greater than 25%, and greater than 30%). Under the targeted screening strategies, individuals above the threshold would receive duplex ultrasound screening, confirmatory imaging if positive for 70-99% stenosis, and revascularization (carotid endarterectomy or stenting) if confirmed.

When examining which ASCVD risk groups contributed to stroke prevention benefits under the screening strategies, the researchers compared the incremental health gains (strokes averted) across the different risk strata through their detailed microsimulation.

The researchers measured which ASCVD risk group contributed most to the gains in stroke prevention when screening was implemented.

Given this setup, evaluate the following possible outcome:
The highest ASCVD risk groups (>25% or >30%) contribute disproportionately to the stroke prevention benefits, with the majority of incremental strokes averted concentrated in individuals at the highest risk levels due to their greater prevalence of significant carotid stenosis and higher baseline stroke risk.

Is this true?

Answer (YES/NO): YES